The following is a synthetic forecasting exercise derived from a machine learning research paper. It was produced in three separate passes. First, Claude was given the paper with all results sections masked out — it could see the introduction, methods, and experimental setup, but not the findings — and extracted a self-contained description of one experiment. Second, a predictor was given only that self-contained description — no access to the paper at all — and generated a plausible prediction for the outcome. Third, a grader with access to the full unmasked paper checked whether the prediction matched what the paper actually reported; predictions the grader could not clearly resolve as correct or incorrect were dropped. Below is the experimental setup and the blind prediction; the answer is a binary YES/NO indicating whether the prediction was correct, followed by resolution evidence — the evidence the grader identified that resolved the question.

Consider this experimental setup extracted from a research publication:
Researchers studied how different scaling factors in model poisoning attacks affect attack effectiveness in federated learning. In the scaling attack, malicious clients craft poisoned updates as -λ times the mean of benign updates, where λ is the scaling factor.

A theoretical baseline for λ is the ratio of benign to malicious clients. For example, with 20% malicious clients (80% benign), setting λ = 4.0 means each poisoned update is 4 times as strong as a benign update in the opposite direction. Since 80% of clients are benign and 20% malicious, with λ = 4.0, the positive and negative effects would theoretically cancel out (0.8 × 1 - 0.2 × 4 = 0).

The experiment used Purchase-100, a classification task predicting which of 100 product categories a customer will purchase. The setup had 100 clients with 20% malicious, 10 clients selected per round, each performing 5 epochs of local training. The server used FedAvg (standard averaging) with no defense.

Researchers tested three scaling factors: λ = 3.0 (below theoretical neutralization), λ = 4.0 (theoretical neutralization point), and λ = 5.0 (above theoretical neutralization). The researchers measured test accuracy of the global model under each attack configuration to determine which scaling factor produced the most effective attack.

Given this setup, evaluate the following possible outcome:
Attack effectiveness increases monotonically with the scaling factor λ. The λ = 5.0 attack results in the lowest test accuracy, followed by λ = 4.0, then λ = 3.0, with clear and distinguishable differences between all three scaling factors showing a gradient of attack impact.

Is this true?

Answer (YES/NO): YES